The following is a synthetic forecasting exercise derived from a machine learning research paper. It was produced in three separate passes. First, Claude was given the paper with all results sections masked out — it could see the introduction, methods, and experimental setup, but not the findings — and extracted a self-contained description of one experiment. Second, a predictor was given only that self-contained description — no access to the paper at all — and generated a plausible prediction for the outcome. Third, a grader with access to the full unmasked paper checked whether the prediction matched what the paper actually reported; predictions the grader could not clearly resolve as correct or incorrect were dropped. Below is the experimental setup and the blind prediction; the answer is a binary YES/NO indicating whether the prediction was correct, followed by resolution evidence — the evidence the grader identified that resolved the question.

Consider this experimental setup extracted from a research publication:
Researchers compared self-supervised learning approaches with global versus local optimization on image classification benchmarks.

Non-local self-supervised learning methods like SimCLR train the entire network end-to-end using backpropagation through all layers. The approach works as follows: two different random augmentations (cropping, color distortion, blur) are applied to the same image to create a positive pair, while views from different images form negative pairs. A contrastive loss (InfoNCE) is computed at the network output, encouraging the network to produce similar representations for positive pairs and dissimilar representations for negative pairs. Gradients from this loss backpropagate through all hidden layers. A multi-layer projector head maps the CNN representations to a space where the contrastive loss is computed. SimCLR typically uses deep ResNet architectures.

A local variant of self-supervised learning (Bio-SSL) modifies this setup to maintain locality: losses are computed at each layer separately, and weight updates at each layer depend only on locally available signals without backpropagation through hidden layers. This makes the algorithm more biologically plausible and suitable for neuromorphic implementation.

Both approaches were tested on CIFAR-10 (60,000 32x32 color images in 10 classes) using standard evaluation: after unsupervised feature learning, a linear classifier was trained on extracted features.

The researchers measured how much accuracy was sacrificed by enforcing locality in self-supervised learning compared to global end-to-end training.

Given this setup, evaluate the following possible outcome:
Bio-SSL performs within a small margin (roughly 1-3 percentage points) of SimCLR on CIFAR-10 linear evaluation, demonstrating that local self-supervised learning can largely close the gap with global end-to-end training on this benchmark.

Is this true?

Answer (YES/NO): NO